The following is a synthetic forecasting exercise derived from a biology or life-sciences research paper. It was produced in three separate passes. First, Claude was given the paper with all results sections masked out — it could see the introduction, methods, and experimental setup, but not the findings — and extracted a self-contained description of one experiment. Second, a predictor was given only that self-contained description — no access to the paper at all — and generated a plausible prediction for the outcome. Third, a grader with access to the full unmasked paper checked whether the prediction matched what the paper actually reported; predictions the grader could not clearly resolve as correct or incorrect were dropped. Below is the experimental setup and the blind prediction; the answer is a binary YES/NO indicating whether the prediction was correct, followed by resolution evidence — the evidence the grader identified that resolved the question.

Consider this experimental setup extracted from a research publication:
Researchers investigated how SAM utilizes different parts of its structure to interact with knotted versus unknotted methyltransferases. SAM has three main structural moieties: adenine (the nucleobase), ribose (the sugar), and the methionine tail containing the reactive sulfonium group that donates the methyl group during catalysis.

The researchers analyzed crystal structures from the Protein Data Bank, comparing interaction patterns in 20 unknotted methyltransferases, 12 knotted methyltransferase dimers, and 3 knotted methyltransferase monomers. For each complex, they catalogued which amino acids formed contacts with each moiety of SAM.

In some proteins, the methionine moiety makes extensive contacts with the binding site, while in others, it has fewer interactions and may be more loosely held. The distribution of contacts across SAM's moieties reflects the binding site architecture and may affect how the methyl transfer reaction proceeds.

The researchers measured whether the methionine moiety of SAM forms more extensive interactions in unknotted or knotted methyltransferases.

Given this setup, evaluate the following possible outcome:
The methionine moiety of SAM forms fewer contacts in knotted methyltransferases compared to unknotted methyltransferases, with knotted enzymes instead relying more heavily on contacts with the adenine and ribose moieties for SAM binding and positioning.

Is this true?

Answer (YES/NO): YES